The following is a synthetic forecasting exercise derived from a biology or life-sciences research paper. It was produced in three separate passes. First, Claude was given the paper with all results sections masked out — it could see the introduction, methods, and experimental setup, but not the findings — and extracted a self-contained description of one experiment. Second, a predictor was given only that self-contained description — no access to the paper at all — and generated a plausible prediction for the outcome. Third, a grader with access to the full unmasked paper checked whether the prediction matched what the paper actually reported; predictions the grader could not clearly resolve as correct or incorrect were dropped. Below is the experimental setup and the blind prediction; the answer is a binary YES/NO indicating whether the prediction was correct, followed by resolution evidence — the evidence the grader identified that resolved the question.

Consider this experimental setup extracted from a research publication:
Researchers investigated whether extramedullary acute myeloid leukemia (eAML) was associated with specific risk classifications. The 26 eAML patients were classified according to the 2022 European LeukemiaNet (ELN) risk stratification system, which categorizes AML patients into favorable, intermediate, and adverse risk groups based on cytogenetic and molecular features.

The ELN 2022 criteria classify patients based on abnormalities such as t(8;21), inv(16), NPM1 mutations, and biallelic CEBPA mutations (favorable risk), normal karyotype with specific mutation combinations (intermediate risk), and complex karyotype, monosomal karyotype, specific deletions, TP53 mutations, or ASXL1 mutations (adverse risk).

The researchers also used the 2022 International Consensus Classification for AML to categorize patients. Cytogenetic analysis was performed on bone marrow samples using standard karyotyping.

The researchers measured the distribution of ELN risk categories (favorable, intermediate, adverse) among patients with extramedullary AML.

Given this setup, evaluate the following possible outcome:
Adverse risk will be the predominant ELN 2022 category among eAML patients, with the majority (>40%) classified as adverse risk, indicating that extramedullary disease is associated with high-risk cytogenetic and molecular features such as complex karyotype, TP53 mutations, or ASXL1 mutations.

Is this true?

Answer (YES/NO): NO